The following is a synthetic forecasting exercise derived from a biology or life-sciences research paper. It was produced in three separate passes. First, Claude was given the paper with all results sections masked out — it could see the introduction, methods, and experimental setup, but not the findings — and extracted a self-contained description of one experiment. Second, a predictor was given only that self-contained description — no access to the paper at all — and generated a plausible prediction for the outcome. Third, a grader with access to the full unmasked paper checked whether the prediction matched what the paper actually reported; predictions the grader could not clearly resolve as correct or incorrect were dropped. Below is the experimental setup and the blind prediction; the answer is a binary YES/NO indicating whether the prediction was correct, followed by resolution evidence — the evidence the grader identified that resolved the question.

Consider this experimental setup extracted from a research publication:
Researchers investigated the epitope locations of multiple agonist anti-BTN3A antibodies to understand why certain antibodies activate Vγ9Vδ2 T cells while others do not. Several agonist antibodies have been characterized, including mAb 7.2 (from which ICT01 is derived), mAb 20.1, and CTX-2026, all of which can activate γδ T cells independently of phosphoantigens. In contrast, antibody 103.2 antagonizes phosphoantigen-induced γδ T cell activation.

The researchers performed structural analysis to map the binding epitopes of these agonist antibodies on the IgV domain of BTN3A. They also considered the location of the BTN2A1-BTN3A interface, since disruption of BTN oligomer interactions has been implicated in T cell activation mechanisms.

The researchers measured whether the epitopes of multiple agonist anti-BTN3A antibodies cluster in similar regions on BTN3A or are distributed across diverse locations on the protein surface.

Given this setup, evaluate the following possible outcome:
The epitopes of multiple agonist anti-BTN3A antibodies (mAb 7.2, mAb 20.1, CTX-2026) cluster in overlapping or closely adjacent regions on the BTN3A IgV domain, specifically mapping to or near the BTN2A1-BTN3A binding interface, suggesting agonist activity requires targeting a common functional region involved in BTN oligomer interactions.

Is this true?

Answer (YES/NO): YES